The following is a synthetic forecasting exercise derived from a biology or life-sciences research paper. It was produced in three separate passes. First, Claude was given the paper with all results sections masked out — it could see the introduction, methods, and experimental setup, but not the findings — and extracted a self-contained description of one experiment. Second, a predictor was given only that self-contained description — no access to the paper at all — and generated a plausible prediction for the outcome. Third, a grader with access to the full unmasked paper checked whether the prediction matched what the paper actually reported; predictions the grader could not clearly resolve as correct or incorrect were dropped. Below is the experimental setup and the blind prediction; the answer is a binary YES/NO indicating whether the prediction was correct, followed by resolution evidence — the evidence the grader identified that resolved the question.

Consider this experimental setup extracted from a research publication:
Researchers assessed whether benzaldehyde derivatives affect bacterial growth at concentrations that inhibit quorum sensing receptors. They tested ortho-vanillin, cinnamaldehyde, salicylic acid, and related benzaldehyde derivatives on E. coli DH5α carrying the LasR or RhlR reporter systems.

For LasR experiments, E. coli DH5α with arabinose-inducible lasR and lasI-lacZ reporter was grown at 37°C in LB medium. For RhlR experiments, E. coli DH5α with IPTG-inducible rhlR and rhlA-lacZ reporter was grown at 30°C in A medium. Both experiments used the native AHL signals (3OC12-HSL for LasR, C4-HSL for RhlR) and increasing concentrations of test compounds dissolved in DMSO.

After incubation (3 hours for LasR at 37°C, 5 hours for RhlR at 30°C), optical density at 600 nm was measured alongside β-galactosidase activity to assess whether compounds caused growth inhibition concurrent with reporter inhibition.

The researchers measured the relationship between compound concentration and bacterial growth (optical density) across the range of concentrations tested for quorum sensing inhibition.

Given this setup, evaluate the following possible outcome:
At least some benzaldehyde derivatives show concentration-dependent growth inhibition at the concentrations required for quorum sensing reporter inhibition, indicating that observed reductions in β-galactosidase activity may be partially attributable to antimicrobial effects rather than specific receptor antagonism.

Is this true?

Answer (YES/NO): YES